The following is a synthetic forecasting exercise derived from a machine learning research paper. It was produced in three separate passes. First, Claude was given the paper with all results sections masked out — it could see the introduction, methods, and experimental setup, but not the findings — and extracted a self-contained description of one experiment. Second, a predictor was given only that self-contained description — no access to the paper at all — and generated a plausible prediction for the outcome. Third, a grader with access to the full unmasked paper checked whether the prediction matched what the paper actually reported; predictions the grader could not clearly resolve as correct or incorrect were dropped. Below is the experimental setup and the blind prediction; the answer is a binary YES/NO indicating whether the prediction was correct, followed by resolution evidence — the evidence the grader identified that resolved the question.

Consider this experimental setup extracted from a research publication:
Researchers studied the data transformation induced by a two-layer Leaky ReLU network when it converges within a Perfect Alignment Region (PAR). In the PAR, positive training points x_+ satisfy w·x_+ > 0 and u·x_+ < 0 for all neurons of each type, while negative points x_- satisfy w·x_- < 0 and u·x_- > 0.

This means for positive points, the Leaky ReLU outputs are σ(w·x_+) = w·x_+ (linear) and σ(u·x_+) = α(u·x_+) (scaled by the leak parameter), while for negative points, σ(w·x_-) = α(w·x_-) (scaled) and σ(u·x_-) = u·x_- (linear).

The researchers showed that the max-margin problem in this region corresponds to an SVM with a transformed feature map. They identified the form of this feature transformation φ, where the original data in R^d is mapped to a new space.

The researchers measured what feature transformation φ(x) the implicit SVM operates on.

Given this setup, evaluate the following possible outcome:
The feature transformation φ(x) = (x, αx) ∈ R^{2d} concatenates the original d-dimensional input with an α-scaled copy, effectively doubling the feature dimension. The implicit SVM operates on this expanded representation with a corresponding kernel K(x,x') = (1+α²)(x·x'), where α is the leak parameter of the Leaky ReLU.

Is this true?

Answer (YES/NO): NO